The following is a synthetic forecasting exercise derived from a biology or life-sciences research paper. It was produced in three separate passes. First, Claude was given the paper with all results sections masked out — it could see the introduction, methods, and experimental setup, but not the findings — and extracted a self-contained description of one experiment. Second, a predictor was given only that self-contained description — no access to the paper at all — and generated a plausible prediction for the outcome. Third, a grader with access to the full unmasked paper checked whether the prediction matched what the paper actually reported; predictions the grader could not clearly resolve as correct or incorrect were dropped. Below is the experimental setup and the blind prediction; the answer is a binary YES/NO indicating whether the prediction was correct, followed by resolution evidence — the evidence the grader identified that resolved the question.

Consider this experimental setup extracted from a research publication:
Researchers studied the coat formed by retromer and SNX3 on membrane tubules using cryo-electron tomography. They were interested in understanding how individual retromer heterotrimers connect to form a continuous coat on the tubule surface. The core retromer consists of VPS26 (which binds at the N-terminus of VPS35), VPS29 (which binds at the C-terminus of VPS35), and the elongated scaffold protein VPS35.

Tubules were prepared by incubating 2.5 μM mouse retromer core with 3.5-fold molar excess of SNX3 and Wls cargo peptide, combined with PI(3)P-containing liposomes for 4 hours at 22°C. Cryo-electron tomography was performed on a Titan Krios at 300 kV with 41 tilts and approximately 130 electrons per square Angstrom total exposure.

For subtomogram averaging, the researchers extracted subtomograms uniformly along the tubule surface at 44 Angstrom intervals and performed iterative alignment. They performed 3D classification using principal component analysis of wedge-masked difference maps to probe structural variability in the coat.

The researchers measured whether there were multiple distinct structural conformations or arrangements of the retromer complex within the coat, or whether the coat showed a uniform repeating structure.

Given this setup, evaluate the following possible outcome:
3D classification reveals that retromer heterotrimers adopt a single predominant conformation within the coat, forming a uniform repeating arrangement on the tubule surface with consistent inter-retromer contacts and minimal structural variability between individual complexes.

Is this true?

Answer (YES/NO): NO